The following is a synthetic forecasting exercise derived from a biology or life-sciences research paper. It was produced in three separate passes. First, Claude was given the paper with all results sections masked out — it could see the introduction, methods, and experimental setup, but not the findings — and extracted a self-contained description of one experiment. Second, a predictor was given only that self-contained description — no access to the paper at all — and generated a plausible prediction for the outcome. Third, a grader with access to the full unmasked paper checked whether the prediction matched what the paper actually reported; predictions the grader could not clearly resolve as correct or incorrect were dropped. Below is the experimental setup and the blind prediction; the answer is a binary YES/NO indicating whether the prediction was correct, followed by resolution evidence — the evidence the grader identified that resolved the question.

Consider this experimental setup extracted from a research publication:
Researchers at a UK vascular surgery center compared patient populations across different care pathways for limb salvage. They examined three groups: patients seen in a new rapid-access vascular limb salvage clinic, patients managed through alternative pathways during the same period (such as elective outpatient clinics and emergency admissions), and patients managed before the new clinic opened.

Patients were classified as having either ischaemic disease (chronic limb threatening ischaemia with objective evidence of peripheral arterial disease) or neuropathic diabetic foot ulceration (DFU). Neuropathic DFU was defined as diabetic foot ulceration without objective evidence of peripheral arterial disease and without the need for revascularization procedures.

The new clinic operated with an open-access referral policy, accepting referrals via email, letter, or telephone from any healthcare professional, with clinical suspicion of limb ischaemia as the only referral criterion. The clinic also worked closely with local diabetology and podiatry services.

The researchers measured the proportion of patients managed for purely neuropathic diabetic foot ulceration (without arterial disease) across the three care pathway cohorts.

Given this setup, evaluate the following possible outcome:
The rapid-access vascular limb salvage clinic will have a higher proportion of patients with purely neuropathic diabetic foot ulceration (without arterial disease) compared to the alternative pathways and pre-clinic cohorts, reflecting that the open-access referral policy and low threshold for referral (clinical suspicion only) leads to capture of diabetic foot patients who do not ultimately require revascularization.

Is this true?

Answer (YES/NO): YES